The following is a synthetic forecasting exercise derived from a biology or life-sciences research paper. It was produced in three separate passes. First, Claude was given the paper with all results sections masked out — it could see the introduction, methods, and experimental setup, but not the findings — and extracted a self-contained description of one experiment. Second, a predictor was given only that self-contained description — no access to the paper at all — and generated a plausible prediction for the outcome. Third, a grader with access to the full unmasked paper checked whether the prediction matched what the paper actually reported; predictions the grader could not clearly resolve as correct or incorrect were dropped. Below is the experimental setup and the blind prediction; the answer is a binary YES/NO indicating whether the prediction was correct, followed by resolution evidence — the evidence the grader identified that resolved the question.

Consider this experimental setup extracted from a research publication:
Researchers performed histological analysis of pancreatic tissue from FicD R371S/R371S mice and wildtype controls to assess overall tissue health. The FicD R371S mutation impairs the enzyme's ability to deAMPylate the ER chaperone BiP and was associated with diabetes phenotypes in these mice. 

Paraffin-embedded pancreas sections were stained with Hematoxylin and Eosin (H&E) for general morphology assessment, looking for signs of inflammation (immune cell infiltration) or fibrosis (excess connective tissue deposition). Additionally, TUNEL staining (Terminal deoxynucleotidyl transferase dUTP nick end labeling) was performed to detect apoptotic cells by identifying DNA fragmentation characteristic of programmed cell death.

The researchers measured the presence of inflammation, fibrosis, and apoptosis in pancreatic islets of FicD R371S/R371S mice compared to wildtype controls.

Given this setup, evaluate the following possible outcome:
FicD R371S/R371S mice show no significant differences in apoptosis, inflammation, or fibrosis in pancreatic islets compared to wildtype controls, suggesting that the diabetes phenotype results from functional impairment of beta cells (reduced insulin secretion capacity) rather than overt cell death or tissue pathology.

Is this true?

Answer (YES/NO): YES